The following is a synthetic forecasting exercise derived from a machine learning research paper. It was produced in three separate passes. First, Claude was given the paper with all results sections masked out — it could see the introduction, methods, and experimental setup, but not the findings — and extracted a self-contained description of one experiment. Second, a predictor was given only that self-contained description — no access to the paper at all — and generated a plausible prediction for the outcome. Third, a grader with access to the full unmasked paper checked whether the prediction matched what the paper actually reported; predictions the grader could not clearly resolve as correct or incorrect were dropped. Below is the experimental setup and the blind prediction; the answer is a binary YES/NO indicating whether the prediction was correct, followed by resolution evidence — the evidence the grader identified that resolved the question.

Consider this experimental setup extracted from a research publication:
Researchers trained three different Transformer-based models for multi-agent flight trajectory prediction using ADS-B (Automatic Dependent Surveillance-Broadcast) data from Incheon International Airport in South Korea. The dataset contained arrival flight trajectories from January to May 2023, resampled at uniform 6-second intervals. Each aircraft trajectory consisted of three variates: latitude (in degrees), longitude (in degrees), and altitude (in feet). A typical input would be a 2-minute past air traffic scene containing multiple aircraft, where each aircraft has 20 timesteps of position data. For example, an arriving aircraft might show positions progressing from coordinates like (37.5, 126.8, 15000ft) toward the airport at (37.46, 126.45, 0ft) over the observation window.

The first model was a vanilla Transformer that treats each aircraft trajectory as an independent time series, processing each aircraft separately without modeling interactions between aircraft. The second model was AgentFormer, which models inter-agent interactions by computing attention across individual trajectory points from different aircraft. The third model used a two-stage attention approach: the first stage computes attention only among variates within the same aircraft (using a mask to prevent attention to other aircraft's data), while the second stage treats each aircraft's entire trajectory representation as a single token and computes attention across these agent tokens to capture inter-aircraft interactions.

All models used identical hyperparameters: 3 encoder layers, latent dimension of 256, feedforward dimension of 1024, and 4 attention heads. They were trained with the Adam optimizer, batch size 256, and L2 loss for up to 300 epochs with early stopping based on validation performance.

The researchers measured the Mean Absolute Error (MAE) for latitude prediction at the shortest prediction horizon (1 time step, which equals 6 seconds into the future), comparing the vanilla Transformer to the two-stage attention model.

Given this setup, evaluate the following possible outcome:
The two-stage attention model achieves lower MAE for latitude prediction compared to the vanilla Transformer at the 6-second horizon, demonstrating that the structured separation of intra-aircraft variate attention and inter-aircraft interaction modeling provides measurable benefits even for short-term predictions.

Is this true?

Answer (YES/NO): NO